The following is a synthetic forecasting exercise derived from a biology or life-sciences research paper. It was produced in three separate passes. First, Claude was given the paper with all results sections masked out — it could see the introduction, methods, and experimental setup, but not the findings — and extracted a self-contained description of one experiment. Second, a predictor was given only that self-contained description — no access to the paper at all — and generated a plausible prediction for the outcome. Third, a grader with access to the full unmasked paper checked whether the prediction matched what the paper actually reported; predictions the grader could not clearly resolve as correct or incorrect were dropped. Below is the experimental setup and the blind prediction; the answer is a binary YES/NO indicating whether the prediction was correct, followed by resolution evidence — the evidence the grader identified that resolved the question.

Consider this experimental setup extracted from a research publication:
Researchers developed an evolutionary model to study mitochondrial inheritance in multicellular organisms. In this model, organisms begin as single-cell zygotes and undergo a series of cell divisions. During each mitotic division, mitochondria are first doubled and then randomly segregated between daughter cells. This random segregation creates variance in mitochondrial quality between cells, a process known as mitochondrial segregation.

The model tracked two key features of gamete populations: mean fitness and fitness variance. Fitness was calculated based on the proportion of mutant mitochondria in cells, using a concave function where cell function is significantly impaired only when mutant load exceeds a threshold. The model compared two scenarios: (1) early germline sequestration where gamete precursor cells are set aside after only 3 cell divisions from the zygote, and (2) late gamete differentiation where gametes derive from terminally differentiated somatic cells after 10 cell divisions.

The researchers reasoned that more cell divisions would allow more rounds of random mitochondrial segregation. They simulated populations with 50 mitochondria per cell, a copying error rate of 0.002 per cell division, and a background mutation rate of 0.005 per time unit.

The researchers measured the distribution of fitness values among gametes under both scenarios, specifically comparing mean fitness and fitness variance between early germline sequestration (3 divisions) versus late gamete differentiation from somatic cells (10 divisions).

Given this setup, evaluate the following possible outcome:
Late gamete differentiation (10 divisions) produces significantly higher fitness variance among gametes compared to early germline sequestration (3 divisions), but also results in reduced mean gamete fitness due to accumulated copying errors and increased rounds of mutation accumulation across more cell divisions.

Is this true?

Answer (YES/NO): YES